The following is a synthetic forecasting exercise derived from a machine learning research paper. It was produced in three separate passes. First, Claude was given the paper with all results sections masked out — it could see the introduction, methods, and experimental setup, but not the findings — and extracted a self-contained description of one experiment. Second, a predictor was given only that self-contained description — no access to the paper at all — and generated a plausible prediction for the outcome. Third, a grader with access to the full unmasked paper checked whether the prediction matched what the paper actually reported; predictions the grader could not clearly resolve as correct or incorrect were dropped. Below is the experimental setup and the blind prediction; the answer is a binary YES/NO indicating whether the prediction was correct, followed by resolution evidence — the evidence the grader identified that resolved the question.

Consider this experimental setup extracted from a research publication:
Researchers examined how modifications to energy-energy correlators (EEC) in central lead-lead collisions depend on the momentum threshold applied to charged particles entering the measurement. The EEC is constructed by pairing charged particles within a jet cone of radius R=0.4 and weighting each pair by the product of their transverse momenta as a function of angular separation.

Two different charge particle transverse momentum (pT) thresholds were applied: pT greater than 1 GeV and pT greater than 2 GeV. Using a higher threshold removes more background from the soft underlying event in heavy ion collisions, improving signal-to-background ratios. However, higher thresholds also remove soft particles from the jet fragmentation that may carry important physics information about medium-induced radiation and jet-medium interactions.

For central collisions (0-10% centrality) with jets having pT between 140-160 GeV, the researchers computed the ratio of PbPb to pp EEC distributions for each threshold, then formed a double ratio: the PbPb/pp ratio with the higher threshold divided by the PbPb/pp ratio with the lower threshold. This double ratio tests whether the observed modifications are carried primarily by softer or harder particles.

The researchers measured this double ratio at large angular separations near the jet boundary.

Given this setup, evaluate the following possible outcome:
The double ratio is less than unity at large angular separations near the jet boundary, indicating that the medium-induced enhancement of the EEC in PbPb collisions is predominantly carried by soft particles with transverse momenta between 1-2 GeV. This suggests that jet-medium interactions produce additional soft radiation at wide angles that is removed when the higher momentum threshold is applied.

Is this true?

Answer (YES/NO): YES